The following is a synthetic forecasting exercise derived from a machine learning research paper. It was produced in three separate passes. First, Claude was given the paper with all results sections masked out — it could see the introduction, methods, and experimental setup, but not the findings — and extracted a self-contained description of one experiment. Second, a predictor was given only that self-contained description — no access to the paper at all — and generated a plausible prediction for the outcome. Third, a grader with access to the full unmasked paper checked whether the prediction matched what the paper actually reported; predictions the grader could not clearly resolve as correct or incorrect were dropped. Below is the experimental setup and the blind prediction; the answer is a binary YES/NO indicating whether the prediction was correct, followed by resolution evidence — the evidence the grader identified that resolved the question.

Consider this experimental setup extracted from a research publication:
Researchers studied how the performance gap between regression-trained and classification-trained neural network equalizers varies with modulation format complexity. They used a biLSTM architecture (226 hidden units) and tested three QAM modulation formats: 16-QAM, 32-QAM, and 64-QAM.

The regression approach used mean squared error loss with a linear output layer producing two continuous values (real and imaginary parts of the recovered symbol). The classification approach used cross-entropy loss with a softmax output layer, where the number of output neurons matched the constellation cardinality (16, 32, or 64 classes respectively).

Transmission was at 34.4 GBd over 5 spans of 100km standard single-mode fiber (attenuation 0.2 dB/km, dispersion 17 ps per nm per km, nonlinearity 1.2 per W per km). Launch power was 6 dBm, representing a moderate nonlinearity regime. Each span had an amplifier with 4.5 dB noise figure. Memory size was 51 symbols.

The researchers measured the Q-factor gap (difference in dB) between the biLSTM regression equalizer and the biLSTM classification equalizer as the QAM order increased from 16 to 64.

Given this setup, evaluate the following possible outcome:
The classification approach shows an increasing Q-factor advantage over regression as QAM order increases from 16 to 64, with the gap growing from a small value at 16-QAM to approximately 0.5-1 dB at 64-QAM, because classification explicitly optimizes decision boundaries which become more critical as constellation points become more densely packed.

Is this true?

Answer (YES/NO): NO